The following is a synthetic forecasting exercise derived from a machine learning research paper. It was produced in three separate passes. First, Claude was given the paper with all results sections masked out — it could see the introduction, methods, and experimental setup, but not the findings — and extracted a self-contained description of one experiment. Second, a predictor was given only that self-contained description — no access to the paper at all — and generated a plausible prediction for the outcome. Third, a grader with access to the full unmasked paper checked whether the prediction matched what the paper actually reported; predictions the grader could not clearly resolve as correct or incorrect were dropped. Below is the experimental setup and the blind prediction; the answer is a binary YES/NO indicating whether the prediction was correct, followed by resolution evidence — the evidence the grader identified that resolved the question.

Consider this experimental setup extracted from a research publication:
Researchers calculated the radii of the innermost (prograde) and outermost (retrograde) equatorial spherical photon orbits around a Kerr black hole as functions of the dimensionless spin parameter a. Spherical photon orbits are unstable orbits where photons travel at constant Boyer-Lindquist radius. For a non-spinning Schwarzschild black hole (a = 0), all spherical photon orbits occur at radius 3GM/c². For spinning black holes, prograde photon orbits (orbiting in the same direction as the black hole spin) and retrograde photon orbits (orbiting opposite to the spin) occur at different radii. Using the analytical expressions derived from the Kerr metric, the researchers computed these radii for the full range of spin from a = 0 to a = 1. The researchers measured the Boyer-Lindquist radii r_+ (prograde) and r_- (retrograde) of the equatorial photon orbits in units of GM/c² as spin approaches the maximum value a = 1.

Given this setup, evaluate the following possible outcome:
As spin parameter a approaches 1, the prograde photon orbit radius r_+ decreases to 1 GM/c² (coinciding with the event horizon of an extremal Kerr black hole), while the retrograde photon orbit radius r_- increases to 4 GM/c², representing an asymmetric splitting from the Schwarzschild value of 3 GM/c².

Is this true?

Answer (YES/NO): YES